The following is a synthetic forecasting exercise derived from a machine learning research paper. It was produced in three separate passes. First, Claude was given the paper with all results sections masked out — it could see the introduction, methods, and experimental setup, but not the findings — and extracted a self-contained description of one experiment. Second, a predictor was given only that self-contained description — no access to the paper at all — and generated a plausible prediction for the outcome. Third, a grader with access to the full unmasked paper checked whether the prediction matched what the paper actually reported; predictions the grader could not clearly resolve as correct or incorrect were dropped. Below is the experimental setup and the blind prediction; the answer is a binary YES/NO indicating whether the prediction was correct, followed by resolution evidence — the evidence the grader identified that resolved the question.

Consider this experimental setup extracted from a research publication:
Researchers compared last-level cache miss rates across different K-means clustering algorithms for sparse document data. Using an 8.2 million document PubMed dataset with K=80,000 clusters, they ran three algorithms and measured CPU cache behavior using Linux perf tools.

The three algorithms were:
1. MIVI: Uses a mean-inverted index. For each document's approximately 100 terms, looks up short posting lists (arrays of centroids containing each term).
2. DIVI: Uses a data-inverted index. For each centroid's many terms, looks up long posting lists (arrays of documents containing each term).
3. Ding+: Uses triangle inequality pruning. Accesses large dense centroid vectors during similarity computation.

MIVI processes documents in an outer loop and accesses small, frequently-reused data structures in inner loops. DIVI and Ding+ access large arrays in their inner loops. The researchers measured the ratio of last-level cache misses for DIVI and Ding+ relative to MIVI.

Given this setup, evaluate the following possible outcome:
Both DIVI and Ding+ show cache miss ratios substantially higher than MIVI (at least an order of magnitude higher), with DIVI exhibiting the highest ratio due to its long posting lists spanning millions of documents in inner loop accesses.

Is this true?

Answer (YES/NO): NO